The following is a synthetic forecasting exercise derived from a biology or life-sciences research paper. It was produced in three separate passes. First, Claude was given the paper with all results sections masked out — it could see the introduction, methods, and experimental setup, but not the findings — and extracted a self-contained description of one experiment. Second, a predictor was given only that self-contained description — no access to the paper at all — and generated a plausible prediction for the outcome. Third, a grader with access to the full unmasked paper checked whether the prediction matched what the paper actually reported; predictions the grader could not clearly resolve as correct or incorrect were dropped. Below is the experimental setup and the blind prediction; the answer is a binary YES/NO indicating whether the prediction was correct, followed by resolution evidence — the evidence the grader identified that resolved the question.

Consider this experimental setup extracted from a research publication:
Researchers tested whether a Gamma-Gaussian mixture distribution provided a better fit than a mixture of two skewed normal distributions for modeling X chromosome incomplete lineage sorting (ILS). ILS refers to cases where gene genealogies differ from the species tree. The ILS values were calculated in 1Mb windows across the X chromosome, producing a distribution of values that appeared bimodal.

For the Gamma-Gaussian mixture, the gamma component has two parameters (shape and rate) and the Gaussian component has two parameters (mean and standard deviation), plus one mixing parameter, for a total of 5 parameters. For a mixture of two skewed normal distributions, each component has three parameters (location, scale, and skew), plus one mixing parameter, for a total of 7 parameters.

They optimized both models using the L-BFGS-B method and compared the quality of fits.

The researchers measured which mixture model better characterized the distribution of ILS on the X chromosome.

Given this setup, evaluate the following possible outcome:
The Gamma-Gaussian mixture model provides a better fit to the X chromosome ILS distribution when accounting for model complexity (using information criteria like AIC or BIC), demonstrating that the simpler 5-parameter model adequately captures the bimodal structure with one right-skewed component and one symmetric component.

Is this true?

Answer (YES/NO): NO